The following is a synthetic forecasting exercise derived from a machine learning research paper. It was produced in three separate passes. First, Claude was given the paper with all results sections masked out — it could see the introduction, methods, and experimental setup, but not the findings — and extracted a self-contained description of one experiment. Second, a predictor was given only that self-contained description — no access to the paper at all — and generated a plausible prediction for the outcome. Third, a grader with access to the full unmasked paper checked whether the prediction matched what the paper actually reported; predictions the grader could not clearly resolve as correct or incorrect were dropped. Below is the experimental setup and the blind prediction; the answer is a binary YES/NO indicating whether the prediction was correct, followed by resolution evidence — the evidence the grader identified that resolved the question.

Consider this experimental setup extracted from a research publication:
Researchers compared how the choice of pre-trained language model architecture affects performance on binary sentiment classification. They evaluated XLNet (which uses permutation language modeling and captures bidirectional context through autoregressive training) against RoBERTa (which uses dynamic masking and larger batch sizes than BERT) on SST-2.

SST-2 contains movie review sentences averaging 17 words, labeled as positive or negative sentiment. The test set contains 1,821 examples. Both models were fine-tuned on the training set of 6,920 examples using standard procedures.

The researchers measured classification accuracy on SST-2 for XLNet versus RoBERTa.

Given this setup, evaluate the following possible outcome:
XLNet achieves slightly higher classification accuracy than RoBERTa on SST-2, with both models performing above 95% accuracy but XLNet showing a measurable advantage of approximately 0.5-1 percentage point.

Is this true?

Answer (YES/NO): NO